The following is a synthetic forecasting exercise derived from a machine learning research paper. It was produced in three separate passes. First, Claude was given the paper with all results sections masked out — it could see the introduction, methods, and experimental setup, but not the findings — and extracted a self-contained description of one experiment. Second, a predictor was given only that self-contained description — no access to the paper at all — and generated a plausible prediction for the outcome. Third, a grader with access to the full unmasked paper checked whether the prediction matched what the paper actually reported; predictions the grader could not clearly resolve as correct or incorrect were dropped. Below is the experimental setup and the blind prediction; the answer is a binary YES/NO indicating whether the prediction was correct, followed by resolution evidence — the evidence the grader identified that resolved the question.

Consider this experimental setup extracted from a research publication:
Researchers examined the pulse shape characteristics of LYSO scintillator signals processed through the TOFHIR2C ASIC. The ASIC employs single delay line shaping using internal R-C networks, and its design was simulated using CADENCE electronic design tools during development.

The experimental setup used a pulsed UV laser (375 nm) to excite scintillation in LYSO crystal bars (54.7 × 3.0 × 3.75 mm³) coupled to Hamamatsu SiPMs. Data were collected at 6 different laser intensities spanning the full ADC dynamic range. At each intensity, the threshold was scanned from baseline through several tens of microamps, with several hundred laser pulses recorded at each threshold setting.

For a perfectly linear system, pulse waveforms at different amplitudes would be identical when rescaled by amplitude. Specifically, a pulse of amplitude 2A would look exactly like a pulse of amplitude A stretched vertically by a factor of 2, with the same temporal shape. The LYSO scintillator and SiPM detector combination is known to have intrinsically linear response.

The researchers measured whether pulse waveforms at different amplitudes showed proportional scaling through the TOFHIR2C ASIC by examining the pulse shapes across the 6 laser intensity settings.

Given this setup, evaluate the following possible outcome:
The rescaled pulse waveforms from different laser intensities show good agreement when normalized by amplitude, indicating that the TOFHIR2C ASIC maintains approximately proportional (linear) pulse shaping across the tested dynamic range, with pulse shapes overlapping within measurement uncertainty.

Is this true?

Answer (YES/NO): NO